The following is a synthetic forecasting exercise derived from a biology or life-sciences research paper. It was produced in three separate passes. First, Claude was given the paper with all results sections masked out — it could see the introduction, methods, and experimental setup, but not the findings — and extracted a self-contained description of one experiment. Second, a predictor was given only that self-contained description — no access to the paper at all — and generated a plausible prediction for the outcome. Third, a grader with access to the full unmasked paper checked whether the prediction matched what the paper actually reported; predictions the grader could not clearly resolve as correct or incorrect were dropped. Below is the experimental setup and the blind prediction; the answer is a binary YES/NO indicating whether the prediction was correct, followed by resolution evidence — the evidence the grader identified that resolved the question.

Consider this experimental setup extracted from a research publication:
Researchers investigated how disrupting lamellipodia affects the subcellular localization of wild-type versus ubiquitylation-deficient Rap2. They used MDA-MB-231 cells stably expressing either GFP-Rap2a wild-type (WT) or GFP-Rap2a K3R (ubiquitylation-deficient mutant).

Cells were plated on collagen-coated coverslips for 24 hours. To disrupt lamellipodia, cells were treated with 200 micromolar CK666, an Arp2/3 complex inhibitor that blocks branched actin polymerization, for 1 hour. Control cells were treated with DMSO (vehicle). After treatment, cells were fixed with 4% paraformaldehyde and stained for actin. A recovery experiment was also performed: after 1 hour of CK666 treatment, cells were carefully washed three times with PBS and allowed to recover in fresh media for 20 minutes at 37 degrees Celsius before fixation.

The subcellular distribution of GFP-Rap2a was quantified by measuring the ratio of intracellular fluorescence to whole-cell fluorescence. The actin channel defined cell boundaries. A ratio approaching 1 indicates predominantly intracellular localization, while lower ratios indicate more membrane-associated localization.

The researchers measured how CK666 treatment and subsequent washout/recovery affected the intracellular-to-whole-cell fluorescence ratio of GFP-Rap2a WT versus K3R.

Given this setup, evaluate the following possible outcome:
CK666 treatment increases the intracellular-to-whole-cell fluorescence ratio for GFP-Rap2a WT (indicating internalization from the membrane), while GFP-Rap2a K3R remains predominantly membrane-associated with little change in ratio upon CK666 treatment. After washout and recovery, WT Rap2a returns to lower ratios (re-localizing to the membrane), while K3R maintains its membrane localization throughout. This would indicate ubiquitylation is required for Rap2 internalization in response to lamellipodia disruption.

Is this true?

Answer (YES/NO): NO